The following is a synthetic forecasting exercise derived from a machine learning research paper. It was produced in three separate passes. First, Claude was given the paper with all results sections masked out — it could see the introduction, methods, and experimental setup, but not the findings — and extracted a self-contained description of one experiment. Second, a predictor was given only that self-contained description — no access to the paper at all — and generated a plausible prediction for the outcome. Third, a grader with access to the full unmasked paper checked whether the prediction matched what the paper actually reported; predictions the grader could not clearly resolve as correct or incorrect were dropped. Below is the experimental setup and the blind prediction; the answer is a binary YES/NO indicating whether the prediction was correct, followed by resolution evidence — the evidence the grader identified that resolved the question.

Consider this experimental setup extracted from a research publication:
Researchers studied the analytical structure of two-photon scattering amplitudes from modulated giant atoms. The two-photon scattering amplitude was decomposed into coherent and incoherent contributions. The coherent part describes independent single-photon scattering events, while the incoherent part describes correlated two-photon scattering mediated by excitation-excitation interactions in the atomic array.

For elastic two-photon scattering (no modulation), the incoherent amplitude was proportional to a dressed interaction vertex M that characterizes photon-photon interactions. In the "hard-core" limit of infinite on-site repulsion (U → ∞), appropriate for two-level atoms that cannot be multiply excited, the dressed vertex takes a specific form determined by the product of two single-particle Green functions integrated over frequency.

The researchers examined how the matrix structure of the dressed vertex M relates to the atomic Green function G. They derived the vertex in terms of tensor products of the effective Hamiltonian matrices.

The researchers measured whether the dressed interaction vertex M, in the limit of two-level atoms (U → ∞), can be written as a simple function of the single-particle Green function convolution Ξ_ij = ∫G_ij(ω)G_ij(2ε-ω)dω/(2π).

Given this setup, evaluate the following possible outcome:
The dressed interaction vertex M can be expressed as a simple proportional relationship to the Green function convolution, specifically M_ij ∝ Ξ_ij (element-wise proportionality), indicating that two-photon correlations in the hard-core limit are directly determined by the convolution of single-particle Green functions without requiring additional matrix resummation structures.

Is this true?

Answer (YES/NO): NO